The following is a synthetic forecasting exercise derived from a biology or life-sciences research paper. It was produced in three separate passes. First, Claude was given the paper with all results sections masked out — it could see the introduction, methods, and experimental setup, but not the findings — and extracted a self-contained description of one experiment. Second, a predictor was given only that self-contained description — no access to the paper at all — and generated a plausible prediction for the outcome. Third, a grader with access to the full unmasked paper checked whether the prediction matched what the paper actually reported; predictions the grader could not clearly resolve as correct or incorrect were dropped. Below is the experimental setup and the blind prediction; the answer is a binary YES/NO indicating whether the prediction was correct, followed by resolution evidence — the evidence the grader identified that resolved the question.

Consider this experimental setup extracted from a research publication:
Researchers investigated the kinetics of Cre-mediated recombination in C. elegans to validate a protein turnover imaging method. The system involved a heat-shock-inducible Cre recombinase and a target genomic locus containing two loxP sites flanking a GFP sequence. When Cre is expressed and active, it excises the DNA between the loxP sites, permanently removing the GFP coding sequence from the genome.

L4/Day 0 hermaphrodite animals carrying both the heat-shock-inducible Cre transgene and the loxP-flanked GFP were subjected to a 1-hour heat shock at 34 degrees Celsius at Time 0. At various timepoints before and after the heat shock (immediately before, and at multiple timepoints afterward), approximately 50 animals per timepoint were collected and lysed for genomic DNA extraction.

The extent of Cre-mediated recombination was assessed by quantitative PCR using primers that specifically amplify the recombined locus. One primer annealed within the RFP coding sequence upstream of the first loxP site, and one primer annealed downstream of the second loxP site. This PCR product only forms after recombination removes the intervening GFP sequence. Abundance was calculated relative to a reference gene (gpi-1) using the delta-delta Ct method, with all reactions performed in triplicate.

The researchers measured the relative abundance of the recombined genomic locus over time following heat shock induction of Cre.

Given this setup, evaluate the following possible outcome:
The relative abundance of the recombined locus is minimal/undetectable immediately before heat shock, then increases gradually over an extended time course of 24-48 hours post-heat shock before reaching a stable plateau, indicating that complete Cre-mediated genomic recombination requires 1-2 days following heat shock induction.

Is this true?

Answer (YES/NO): NO